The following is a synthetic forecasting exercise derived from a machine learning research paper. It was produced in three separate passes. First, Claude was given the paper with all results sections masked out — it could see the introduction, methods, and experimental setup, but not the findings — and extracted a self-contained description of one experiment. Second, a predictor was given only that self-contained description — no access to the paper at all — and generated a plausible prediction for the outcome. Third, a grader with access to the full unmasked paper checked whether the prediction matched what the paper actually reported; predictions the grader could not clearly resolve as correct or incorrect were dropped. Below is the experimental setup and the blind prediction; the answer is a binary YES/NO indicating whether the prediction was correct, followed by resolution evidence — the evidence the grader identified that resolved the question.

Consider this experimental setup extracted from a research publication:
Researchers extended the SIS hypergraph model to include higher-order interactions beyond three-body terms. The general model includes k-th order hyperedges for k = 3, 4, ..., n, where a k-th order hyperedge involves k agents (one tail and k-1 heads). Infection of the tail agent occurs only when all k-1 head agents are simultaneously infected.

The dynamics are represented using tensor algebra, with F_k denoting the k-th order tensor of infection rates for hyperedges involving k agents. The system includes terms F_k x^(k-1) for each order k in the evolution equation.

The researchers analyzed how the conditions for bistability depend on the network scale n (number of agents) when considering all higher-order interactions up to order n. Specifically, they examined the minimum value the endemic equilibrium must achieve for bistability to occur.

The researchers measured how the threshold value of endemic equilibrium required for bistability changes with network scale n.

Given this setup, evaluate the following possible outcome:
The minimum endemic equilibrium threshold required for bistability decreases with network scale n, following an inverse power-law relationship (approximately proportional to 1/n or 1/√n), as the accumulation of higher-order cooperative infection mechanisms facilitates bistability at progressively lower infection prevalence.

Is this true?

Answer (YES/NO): NO